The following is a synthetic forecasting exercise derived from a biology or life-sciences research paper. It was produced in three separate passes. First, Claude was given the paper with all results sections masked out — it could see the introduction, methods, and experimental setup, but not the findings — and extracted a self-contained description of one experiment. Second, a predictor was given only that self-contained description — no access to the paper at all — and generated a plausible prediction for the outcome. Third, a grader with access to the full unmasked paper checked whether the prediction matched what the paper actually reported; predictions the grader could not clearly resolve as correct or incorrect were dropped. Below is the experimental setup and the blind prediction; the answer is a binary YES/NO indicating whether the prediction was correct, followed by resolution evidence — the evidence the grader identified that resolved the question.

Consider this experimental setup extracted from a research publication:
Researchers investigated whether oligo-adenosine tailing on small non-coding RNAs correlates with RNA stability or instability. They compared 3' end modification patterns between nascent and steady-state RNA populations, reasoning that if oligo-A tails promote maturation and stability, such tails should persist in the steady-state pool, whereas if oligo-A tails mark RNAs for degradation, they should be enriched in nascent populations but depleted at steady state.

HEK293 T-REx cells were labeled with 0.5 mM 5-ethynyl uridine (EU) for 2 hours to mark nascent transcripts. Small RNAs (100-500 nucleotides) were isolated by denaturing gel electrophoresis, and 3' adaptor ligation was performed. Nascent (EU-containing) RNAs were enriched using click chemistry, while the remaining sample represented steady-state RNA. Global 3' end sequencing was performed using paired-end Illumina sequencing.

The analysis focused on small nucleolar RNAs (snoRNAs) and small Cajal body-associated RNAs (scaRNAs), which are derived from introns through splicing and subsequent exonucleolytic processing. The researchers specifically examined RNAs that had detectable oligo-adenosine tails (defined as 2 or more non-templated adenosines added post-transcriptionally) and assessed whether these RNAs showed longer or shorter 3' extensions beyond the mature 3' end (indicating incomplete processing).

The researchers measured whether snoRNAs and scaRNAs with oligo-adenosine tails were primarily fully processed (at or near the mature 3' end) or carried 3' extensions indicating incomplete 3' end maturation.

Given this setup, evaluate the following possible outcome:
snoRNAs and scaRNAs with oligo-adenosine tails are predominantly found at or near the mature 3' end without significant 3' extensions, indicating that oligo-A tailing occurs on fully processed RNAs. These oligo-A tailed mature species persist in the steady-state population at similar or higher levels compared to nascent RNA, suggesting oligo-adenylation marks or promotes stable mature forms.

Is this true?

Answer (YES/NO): NO